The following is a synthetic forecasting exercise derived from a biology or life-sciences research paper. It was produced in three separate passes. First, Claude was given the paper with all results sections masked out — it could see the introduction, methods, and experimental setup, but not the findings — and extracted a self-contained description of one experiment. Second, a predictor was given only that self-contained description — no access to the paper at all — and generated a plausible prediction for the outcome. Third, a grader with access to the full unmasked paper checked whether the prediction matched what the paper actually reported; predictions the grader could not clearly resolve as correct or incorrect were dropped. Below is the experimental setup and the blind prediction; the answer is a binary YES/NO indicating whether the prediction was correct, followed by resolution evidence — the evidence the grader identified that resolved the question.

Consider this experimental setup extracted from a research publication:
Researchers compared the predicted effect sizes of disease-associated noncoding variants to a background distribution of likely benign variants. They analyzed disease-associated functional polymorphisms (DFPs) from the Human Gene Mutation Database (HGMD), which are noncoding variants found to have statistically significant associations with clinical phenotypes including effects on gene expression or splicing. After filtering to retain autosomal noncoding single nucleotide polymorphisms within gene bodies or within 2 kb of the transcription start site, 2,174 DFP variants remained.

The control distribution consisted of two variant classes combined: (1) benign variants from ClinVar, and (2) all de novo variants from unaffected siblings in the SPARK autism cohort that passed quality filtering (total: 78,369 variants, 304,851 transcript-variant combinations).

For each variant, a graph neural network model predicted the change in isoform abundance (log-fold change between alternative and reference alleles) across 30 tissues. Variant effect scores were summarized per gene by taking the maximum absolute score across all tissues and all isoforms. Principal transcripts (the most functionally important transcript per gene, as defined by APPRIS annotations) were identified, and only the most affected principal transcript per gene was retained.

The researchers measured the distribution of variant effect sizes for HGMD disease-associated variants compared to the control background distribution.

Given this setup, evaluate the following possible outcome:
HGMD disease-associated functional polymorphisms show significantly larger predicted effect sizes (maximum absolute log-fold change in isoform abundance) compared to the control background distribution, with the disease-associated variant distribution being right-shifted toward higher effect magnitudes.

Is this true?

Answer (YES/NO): YES